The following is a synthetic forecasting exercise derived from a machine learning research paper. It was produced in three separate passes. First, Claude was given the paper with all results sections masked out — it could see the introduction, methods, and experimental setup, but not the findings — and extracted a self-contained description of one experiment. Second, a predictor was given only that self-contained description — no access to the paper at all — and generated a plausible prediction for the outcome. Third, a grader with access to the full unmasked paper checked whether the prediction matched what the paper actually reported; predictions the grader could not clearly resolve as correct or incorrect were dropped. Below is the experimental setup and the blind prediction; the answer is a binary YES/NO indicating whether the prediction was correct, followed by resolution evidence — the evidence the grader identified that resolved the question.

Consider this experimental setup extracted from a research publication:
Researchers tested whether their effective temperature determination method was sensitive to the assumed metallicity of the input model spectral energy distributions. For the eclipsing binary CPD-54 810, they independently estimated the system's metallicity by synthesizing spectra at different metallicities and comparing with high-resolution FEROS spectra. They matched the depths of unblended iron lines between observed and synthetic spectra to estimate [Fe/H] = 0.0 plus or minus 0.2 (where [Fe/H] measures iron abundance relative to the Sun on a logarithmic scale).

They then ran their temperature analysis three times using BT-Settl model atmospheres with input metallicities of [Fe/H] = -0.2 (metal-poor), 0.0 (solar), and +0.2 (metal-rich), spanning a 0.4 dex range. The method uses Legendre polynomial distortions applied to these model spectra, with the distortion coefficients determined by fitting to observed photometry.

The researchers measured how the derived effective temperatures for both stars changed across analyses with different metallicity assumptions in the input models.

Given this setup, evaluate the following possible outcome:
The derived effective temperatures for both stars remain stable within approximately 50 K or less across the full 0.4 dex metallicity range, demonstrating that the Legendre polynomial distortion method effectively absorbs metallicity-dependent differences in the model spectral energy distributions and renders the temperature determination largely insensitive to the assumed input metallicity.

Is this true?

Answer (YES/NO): YES